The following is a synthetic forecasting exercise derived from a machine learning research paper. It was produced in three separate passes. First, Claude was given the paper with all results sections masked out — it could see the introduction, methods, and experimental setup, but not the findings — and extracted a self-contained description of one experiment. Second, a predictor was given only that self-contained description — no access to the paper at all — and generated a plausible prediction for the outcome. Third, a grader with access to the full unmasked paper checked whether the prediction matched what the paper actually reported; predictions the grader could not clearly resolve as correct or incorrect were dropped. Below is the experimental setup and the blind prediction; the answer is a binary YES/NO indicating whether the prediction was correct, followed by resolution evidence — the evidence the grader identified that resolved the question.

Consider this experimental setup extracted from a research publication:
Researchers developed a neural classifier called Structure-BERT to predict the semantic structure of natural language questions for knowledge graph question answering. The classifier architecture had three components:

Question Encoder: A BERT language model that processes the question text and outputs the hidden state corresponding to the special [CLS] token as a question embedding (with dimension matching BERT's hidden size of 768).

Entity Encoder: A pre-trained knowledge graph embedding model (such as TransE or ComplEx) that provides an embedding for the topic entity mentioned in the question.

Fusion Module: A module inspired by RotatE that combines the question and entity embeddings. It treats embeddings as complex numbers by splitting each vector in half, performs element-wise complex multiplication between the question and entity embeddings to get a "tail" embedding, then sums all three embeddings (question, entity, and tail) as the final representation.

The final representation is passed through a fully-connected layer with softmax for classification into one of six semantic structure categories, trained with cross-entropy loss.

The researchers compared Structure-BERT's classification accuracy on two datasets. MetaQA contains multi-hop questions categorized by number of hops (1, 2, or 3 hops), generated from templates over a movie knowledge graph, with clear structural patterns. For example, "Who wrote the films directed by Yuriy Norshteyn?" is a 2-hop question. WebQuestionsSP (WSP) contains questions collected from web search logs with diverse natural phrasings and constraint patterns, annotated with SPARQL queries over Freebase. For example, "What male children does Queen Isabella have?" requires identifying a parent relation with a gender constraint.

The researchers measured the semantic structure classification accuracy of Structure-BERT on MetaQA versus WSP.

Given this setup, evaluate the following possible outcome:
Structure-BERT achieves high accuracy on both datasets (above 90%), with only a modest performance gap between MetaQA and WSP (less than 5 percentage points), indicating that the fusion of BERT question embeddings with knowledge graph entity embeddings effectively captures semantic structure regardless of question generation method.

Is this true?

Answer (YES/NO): NO